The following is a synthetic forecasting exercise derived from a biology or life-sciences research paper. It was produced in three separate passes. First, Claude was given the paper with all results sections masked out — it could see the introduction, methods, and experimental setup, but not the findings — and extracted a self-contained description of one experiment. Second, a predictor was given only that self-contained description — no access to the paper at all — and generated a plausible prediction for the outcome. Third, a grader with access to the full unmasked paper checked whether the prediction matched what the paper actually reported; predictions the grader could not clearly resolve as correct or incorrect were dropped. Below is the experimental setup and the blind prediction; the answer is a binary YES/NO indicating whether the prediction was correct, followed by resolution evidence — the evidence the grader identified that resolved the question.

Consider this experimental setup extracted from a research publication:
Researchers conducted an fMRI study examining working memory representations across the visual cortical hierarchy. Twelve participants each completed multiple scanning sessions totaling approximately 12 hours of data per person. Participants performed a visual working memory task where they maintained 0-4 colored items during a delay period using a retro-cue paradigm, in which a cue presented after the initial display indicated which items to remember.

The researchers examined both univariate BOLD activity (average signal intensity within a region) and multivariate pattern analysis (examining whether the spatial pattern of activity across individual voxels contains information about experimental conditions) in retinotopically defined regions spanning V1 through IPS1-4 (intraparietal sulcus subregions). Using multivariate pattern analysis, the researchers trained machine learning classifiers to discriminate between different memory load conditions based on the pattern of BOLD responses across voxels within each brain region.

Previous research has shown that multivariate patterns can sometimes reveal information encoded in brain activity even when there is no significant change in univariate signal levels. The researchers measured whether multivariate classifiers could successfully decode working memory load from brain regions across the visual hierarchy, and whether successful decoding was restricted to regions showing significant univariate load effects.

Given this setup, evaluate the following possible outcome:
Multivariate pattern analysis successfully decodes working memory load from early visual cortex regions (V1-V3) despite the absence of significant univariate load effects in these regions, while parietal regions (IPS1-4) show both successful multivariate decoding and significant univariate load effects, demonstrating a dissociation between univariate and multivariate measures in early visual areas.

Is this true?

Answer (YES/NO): NO